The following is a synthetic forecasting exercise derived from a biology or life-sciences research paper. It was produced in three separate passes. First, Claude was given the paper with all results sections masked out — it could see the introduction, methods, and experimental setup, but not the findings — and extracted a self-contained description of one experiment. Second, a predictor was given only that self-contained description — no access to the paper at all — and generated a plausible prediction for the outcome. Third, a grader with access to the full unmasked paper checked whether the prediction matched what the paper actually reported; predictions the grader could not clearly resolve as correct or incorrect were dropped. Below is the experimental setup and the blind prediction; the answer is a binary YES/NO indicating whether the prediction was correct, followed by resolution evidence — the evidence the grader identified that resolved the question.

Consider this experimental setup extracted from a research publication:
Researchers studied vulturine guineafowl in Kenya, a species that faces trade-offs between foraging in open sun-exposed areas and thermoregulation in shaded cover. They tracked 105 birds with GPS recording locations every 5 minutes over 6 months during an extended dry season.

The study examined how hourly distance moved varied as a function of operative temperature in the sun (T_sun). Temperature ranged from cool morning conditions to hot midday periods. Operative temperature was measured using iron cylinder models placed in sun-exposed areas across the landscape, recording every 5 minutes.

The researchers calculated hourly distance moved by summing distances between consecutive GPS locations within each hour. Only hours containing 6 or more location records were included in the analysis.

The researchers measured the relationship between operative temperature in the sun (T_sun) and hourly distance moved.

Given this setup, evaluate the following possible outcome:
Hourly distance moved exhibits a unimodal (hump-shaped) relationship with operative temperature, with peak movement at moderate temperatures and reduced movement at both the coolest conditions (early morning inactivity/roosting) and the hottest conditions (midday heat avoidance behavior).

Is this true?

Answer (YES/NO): YES